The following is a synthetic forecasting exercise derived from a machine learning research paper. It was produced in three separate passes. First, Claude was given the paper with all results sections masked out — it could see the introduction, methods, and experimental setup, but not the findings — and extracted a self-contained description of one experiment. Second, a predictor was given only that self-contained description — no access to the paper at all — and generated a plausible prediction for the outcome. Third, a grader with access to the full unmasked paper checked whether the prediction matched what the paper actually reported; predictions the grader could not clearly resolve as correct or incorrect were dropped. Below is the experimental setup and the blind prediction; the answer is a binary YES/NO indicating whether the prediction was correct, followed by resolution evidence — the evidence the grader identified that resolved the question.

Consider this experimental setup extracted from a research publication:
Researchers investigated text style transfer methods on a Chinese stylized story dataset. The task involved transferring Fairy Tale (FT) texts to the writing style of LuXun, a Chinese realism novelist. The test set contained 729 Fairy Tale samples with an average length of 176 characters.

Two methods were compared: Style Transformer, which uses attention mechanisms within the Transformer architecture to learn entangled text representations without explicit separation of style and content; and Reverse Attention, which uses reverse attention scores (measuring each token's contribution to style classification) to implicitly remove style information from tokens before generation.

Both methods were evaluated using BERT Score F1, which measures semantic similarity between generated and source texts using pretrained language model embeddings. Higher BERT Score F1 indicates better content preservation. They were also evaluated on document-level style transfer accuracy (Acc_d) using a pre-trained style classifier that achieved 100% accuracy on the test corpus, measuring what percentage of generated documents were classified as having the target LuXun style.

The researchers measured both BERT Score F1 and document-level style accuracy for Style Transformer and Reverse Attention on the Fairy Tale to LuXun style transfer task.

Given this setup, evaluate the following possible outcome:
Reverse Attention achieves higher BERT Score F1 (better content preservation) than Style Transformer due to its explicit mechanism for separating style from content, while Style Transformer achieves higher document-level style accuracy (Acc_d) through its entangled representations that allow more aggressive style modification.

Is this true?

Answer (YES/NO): NO